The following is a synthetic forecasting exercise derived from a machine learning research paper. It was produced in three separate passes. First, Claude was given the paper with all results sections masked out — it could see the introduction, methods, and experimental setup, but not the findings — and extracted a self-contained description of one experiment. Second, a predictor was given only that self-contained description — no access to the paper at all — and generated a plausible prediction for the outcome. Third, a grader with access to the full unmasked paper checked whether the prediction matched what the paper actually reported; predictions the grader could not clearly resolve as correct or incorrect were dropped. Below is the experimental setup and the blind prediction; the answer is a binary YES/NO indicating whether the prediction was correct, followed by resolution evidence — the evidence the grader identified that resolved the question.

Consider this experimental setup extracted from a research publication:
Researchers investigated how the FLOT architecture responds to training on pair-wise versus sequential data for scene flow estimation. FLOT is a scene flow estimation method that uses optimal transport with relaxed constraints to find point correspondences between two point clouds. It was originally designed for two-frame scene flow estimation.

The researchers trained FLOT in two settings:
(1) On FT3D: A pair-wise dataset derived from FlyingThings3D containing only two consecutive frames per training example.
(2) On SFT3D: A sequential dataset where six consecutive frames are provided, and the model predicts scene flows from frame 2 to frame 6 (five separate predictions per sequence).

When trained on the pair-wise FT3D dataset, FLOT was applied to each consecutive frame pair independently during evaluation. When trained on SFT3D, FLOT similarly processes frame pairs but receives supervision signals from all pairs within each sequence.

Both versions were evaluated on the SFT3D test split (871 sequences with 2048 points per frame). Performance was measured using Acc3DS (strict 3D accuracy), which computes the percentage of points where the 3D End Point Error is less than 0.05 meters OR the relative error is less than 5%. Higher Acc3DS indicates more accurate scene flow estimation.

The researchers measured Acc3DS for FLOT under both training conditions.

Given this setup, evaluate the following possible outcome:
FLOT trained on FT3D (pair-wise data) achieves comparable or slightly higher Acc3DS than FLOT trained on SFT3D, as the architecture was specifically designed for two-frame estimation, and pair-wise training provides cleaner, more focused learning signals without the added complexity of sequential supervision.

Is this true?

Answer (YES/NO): NO